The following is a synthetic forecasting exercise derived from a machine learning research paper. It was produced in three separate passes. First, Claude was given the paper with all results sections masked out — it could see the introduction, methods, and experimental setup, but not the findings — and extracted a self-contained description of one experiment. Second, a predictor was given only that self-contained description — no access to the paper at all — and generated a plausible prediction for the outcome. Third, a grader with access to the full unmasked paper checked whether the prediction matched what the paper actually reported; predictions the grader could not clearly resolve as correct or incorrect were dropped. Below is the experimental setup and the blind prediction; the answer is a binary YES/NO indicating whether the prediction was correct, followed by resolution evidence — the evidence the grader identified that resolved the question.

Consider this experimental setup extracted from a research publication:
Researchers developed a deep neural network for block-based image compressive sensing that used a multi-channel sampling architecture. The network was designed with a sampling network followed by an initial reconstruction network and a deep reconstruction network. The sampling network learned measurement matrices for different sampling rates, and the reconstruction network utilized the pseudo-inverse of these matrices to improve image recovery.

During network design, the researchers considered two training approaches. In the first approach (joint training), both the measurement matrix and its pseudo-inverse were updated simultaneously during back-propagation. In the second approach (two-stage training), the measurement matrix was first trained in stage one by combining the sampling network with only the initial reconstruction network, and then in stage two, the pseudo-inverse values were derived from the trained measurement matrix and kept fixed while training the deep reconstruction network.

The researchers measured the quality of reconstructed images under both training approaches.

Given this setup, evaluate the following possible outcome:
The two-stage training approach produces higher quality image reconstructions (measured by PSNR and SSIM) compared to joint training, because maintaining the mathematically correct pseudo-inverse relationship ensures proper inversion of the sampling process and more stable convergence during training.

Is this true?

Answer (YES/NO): YES